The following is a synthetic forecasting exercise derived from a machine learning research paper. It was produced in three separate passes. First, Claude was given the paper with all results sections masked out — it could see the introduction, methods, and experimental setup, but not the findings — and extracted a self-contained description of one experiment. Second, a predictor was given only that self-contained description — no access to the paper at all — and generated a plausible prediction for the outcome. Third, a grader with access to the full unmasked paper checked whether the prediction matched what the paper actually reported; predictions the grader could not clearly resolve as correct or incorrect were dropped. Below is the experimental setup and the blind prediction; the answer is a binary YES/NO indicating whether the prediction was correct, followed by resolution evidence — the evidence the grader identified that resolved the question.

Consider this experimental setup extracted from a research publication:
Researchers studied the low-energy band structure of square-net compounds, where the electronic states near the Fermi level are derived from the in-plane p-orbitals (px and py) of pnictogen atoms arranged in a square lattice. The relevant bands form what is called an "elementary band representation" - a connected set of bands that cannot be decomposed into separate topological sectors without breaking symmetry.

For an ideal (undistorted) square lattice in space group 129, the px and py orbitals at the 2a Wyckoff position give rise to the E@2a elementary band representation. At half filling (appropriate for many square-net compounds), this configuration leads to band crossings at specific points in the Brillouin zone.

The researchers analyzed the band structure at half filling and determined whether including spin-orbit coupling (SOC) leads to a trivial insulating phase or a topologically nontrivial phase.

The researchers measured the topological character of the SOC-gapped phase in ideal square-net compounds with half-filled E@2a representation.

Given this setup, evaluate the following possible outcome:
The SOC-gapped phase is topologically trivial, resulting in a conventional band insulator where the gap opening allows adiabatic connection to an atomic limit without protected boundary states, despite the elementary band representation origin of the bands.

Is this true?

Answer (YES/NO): NO